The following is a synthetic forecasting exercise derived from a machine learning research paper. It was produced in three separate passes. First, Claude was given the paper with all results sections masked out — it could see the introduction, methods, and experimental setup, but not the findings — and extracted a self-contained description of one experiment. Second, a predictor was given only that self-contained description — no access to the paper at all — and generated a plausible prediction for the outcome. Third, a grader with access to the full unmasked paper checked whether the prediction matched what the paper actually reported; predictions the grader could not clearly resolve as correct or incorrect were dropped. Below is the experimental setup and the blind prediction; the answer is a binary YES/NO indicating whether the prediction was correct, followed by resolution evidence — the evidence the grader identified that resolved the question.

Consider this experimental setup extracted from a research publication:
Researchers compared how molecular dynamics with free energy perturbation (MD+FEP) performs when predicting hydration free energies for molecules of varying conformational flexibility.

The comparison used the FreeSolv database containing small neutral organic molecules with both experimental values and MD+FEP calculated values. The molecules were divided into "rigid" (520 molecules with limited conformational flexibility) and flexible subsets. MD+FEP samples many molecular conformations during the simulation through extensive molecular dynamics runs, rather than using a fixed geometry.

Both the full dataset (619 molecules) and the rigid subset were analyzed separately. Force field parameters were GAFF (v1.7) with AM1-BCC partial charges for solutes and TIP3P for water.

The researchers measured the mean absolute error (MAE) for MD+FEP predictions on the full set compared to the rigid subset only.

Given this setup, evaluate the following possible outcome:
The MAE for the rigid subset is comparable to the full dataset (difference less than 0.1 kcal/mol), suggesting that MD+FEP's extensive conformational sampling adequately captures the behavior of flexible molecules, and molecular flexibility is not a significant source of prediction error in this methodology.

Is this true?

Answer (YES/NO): YES